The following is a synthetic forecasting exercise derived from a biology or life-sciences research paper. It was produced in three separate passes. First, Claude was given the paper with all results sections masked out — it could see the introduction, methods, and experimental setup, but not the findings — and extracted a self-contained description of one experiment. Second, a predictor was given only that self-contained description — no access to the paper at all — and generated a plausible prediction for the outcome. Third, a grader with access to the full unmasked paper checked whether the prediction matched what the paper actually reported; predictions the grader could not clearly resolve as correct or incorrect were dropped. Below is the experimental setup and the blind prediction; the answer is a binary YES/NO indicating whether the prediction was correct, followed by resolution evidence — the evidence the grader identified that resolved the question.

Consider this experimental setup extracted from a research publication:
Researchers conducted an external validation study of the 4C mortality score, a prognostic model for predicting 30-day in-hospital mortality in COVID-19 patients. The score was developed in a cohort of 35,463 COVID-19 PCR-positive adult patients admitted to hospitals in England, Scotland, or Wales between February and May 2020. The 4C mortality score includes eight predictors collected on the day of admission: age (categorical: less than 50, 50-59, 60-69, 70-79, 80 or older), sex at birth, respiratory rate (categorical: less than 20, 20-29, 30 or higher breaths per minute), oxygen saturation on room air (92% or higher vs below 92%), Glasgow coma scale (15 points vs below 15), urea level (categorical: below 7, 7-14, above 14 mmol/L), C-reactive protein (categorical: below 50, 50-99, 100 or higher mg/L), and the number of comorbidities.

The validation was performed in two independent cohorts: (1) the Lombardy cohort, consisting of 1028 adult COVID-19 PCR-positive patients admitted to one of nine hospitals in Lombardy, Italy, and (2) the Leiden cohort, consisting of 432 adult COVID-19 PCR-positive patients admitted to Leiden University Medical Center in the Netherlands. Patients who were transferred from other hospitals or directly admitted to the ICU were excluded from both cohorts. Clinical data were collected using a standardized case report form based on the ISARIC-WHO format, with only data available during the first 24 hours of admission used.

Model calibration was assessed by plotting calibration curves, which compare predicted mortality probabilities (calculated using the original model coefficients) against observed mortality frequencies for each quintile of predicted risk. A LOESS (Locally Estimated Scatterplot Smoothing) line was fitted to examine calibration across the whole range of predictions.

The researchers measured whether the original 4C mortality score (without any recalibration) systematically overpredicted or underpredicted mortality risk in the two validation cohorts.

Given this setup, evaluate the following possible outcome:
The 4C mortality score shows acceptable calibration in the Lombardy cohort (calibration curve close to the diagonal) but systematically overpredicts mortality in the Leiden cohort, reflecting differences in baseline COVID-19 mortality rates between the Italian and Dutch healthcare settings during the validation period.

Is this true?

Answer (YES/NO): YES